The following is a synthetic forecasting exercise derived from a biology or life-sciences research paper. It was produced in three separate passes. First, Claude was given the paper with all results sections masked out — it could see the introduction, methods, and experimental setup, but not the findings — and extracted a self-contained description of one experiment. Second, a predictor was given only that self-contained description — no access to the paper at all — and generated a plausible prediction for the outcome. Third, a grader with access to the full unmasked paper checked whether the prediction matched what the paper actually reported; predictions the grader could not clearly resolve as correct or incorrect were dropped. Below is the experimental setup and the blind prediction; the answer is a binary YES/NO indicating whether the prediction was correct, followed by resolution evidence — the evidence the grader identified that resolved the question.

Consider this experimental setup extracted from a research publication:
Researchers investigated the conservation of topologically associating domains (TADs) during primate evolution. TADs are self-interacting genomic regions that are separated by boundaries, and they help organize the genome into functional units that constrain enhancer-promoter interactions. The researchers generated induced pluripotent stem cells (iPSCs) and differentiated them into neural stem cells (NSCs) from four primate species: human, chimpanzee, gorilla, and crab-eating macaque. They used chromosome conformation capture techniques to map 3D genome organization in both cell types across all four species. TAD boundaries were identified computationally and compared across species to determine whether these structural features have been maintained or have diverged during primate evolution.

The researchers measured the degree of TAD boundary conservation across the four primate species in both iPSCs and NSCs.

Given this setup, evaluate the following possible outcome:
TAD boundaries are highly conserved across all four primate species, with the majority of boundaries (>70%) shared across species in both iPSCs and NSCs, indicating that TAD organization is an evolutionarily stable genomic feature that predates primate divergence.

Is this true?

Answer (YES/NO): YES